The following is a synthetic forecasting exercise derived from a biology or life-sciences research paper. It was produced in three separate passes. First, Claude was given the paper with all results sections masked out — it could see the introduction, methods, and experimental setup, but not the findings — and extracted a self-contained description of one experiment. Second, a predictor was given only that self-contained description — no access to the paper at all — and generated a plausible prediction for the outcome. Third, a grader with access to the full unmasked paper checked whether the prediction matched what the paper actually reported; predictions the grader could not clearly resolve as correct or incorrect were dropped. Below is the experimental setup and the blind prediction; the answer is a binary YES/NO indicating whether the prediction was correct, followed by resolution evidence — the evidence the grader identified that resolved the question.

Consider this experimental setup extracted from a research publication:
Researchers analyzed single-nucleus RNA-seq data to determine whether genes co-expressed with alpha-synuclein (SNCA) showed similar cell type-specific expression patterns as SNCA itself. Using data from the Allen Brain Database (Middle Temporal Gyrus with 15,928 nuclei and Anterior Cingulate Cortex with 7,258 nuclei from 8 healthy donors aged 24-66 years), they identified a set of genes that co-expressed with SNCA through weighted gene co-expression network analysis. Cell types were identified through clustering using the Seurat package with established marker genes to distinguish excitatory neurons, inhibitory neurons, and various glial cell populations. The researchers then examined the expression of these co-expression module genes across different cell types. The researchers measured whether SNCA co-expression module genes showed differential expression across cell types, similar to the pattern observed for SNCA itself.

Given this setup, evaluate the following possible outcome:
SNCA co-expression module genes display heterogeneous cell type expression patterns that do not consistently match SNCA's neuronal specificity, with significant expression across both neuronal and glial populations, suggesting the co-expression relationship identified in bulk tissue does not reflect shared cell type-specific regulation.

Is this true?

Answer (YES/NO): NO